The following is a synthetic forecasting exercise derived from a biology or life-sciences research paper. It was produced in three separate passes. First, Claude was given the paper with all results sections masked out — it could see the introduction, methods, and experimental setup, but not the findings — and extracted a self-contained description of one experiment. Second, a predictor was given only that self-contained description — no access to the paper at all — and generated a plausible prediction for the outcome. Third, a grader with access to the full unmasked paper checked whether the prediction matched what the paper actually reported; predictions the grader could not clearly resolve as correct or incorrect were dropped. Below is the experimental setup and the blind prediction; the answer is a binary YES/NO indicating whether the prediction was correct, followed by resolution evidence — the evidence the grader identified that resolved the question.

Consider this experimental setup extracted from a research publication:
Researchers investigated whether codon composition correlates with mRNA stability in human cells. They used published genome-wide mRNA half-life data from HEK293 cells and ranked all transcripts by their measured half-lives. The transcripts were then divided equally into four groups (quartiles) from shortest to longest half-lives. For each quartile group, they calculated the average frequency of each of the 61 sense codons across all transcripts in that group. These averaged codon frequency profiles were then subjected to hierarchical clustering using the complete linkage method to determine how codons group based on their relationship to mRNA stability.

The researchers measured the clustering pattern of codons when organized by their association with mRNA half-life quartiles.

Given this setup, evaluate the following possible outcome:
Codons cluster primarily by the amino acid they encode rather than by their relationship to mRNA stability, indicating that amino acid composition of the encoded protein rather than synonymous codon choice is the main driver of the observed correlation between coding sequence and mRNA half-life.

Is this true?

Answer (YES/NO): NO